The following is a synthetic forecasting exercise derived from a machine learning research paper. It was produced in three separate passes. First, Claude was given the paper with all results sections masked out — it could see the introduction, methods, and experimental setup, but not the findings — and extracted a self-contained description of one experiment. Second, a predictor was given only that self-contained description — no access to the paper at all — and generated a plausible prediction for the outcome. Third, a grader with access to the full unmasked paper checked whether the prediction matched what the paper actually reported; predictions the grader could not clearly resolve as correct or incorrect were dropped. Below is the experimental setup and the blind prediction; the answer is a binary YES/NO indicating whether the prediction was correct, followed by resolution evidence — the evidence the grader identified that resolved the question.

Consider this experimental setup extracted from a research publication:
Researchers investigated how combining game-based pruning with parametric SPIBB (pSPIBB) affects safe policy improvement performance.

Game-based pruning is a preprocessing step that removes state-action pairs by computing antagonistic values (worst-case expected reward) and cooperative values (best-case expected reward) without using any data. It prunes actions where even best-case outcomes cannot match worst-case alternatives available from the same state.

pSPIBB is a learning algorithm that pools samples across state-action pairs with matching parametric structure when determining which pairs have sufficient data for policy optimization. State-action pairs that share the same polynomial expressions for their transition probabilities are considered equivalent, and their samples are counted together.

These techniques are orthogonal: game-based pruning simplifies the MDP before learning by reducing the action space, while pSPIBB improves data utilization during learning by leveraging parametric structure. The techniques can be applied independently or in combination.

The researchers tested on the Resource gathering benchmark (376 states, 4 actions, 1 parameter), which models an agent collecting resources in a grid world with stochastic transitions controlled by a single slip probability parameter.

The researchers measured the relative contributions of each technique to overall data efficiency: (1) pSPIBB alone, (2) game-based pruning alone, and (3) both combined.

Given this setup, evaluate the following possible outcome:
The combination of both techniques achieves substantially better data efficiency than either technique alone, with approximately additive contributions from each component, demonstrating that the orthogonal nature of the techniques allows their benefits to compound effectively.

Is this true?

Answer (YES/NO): NO